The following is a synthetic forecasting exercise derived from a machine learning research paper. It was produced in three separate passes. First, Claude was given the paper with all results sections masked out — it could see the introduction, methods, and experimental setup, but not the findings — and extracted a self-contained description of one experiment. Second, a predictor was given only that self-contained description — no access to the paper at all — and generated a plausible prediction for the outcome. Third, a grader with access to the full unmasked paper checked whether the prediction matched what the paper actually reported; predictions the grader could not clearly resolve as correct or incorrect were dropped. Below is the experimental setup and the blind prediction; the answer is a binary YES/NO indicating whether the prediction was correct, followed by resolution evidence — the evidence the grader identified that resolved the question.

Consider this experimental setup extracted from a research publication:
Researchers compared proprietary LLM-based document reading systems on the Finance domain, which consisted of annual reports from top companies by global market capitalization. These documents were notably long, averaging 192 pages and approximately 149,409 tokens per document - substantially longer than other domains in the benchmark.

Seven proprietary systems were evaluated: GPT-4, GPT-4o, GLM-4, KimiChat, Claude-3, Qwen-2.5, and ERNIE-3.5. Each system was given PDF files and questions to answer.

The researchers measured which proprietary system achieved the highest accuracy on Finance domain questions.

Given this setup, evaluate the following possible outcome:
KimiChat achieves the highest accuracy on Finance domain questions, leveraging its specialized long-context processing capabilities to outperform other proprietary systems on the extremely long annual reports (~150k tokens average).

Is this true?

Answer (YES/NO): NO